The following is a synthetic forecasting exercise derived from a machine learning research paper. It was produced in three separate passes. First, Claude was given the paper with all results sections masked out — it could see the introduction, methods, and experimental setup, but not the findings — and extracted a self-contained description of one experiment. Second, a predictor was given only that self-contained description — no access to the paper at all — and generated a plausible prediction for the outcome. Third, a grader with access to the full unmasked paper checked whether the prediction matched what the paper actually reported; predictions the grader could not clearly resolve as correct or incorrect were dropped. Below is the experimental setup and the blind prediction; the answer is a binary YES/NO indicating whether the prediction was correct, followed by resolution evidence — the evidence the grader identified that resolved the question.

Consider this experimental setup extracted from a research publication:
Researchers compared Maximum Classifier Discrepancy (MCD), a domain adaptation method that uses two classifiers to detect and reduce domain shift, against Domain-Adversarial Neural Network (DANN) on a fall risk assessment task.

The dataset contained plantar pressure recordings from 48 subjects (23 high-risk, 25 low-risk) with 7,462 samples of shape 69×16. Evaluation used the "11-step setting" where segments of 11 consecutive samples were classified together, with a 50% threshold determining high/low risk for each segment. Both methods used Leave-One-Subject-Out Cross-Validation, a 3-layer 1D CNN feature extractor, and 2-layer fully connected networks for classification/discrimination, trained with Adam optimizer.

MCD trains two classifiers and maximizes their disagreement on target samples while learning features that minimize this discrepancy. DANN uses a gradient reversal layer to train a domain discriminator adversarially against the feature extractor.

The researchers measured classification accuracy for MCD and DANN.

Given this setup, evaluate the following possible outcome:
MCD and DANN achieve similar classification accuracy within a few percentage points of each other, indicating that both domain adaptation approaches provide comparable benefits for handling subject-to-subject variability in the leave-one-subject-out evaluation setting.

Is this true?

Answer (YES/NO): NO